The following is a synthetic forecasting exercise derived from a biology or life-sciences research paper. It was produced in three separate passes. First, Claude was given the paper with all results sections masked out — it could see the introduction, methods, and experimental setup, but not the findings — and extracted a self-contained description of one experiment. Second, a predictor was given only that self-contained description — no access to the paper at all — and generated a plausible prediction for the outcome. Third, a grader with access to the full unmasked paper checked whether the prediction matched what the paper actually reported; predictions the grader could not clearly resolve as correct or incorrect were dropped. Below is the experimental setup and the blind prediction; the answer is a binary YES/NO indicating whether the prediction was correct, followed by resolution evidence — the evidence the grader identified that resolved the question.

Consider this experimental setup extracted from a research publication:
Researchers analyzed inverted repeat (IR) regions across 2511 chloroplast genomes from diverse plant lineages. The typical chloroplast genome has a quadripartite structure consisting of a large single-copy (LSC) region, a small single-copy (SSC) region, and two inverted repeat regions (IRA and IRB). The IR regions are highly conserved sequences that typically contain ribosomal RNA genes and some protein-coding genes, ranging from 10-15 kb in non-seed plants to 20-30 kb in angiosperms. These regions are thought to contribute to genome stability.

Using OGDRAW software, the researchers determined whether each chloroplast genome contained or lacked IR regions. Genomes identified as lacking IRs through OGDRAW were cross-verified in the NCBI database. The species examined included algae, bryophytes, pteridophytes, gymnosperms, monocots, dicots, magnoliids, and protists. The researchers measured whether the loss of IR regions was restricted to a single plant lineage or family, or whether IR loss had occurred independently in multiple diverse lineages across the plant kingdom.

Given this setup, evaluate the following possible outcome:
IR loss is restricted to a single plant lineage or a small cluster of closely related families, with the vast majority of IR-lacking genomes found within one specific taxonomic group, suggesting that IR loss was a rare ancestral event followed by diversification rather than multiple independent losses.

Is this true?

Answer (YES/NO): NO